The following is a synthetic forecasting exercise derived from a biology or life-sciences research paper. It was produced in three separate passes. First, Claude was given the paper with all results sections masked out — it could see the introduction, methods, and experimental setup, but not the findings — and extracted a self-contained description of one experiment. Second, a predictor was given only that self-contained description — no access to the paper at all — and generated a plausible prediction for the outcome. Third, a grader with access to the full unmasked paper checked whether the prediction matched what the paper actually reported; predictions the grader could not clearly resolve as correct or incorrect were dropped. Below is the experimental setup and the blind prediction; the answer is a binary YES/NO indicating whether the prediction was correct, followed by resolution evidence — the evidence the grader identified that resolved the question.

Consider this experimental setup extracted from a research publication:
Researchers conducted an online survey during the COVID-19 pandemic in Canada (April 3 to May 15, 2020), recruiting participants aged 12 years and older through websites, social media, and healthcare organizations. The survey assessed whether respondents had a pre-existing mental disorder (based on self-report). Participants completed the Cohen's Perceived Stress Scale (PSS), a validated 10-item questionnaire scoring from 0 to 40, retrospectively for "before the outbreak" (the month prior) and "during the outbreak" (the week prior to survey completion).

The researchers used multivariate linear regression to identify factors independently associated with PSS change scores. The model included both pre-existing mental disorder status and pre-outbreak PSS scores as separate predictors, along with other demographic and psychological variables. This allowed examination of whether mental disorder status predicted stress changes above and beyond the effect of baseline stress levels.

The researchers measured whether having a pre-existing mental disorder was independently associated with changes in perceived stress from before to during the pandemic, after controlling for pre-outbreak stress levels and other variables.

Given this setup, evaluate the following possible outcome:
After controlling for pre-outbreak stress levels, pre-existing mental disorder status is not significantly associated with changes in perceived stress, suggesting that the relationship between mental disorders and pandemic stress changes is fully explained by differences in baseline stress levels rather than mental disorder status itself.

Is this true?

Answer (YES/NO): NO